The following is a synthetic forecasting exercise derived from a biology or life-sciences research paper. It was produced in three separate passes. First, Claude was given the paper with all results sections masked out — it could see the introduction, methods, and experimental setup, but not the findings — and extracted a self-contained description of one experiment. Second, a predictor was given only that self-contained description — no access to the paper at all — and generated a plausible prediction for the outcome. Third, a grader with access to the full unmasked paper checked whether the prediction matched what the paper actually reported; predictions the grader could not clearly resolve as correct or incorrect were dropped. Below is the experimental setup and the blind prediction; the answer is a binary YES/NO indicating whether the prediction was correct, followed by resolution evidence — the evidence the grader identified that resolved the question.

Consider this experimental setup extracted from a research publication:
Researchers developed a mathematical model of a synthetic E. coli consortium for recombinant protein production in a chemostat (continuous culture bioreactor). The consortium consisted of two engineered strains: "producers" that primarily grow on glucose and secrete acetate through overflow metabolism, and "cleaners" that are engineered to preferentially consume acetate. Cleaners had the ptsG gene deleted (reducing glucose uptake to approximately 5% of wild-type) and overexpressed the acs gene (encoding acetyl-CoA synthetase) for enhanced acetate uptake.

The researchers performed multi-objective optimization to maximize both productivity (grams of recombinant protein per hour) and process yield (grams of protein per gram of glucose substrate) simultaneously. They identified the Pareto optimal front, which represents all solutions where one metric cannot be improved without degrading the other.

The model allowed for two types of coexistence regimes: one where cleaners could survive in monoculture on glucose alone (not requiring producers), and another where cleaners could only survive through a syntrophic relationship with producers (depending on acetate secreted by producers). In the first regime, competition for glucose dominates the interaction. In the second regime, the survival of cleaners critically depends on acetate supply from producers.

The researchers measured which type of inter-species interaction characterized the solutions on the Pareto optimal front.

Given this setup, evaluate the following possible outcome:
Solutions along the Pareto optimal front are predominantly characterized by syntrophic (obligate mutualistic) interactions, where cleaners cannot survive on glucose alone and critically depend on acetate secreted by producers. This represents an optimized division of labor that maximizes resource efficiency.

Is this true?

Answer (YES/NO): NO